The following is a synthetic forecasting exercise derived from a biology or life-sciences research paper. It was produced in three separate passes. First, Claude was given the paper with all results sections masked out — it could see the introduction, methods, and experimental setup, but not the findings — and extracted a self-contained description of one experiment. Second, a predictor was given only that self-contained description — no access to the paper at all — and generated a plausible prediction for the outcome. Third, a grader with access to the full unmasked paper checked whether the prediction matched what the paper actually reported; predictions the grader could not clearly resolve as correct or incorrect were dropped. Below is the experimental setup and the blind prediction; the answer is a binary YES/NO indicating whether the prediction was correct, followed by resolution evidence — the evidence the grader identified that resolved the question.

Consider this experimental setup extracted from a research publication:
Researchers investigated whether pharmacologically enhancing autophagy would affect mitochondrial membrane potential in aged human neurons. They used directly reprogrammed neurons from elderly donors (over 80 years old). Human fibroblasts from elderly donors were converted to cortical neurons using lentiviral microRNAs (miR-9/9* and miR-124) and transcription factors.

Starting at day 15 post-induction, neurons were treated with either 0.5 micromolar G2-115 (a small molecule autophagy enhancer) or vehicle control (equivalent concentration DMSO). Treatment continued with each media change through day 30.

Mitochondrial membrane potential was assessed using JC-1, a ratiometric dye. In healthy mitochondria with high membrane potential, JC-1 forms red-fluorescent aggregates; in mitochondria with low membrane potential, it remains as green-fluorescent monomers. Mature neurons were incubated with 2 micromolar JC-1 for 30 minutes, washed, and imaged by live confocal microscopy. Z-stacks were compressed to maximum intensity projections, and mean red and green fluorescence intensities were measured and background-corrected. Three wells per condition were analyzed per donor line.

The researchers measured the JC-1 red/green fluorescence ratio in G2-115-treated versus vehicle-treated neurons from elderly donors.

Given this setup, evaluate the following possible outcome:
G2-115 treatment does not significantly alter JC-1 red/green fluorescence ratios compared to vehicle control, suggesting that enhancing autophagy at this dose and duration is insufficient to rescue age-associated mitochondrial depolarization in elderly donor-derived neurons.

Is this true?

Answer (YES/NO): NO